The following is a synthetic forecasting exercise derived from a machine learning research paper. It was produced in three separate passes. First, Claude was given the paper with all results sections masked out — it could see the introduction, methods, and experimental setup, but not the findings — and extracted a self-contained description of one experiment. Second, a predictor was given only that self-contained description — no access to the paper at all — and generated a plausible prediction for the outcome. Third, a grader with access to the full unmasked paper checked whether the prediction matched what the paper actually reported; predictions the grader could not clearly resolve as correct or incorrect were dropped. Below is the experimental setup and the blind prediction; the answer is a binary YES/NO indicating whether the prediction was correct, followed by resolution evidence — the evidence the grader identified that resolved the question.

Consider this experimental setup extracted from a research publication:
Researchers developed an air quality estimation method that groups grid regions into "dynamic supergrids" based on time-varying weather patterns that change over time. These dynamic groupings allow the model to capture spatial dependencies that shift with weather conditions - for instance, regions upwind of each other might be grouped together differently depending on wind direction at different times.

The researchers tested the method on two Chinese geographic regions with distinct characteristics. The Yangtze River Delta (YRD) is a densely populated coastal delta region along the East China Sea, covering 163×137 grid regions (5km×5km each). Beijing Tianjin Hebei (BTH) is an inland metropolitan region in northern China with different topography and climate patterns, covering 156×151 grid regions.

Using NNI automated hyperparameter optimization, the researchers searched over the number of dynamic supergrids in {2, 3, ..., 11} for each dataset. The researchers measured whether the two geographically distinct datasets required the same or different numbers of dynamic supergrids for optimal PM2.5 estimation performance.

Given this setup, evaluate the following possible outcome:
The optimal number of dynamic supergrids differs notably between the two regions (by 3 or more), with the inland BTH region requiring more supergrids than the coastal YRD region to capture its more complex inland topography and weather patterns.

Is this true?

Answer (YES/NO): NO